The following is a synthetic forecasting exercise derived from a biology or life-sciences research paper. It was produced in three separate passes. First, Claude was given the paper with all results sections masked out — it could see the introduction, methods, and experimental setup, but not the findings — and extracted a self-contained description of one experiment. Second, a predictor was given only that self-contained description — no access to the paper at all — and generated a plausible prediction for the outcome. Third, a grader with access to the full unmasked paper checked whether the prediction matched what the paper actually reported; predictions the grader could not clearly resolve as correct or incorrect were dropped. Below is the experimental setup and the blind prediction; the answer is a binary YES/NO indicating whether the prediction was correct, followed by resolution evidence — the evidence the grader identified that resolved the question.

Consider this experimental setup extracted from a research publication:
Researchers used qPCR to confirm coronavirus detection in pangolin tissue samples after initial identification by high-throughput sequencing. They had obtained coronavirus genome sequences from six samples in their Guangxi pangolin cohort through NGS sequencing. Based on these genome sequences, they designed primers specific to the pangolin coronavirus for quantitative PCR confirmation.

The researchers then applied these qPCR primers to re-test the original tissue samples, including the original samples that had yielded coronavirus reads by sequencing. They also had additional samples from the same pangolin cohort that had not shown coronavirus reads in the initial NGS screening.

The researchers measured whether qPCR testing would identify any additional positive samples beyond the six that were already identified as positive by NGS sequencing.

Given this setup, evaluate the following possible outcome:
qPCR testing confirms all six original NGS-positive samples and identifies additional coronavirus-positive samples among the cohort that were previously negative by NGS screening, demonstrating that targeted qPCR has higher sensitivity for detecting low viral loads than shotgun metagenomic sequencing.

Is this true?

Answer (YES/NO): NO